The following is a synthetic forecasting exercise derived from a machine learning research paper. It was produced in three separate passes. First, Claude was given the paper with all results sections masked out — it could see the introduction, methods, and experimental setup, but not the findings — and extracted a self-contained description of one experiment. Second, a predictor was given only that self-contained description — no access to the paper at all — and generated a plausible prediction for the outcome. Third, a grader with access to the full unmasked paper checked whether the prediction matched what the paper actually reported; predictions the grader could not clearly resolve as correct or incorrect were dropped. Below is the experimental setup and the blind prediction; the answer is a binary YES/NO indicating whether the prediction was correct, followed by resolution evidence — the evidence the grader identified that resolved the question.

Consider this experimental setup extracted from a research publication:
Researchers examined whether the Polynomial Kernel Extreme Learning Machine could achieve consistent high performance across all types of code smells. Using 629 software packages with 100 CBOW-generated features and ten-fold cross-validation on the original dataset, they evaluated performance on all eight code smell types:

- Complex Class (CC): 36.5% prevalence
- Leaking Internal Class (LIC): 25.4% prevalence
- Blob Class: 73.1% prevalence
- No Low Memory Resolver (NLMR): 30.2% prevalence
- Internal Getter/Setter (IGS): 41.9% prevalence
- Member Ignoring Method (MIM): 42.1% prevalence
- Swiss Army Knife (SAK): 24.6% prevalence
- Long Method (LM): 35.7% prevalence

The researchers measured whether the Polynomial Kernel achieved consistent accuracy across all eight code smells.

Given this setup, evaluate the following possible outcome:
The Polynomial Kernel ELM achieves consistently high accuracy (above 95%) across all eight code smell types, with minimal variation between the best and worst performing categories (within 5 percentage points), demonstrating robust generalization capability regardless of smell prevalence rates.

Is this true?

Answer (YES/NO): YES